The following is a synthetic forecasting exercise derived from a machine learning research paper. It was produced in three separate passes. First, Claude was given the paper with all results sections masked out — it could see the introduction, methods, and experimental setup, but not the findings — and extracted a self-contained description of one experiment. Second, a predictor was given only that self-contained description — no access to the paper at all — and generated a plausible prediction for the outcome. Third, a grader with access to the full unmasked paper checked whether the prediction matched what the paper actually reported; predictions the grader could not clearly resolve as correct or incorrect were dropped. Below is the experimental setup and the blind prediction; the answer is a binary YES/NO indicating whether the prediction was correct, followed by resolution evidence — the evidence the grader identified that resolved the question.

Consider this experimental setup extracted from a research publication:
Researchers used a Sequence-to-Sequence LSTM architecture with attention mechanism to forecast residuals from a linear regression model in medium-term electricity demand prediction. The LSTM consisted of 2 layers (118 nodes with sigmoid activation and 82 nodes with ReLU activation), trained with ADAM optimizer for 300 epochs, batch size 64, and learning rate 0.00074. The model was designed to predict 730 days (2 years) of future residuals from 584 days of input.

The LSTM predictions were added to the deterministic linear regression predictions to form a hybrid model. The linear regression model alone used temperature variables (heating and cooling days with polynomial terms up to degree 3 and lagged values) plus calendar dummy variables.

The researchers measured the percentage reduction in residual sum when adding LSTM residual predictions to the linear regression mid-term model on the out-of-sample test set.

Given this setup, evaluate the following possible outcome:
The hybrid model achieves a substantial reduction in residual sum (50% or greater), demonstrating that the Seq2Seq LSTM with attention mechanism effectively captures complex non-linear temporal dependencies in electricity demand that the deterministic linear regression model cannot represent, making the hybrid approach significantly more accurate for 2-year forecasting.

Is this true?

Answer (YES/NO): NO